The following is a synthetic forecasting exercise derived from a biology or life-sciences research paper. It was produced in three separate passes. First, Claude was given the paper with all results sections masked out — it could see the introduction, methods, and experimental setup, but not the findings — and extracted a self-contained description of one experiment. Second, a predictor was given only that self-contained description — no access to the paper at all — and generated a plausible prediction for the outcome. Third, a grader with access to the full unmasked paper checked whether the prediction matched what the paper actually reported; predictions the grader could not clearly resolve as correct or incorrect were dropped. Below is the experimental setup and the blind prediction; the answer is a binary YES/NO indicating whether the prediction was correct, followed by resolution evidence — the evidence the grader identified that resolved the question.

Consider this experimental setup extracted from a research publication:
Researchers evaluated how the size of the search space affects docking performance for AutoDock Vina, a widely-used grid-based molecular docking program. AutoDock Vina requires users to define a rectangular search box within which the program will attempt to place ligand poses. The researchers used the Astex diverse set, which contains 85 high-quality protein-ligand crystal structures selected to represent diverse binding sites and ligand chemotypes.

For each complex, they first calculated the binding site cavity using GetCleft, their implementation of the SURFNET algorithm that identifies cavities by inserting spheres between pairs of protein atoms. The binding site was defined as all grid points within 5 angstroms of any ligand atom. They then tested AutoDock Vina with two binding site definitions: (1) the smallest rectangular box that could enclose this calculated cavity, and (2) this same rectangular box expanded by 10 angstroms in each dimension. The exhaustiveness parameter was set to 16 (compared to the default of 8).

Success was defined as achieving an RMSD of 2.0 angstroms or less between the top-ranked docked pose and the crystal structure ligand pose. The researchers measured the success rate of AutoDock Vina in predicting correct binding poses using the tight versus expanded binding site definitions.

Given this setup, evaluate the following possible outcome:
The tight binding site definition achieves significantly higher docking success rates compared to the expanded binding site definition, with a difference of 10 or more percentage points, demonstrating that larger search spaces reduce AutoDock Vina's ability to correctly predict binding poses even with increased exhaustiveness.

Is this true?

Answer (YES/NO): NO